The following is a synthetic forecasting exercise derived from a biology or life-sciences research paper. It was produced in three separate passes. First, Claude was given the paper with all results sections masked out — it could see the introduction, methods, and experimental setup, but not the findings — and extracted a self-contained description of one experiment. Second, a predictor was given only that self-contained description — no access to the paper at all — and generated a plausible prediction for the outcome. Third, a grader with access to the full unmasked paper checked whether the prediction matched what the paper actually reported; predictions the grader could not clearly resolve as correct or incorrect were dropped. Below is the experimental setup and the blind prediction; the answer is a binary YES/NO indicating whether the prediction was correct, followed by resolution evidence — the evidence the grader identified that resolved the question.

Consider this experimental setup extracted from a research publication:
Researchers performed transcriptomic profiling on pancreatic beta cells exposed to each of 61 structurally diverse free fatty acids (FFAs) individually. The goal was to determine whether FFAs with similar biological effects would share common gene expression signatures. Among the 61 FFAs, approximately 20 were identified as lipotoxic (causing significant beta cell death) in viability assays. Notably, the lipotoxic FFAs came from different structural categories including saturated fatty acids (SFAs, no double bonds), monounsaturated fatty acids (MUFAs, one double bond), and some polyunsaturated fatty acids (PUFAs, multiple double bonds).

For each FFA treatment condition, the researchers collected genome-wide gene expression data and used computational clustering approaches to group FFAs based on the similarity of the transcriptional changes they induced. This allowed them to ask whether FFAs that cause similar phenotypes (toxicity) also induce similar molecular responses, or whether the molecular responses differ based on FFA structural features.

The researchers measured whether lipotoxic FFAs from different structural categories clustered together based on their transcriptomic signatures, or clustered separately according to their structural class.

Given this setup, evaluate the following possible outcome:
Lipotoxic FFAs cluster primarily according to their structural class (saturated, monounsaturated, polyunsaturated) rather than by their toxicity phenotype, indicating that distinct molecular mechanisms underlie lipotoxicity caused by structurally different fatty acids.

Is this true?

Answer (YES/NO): NO